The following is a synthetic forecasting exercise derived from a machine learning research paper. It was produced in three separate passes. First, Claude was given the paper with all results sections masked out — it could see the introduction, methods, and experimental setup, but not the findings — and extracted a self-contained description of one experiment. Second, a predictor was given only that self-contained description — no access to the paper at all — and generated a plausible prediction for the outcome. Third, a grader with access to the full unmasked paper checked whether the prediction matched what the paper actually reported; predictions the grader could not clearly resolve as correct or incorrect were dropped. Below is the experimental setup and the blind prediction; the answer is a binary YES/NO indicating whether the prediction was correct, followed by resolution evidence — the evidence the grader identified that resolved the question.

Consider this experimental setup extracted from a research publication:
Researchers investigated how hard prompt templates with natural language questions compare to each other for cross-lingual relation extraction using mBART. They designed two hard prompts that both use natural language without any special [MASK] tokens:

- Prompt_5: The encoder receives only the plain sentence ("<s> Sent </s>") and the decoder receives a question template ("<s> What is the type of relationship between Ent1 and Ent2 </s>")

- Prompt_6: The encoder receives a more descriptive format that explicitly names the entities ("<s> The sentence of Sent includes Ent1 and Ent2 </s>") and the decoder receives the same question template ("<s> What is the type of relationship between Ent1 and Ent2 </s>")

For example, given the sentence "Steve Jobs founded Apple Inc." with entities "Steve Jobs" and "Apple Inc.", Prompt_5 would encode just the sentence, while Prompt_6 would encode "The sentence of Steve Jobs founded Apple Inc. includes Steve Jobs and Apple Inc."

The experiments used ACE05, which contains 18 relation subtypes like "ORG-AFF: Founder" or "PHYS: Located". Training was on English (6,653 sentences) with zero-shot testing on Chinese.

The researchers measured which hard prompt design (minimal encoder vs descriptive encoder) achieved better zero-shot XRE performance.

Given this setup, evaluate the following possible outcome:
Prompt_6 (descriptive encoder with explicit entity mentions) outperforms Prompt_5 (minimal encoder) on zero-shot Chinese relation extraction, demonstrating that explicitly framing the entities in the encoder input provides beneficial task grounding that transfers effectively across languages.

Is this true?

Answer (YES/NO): YES